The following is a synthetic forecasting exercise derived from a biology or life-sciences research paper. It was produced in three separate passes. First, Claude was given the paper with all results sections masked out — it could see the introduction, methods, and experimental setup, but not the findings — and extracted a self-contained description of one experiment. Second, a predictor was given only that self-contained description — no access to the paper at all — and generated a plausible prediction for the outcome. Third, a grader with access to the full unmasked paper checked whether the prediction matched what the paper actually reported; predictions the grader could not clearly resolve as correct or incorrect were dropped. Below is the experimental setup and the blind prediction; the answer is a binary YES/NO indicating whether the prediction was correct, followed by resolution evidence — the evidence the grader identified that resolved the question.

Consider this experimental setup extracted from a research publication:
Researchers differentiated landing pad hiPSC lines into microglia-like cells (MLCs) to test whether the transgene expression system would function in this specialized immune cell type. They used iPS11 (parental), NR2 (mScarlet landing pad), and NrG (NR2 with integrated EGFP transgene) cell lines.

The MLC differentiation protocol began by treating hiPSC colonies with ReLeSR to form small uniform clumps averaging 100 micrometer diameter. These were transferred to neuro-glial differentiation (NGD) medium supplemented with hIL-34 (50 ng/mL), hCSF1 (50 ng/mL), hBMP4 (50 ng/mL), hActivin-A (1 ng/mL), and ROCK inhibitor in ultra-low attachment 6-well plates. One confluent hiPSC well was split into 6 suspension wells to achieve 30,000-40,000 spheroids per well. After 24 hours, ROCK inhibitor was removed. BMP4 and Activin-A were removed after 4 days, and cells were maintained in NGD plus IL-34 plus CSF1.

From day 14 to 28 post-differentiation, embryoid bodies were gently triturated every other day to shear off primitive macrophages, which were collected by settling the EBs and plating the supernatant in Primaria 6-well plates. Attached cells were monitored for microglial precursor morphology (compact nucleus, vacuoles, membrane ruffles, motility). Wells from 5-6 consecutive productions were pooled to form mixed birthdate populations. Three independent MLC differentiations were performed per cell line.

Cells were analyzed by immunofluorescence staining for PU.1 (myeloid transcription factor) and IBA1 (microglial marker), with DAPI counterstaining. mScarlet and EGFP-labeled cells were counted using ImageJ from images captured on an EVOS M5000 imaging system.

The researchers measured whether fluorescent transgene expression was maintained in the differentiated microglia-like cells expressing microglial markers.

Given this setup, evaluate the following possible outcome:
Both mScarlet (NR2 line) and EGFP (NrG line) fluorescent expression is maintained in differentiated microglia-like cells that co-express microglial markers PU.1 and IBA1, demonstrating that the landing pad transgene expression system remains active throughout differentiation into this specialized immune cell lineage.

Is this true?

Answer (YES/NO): NO